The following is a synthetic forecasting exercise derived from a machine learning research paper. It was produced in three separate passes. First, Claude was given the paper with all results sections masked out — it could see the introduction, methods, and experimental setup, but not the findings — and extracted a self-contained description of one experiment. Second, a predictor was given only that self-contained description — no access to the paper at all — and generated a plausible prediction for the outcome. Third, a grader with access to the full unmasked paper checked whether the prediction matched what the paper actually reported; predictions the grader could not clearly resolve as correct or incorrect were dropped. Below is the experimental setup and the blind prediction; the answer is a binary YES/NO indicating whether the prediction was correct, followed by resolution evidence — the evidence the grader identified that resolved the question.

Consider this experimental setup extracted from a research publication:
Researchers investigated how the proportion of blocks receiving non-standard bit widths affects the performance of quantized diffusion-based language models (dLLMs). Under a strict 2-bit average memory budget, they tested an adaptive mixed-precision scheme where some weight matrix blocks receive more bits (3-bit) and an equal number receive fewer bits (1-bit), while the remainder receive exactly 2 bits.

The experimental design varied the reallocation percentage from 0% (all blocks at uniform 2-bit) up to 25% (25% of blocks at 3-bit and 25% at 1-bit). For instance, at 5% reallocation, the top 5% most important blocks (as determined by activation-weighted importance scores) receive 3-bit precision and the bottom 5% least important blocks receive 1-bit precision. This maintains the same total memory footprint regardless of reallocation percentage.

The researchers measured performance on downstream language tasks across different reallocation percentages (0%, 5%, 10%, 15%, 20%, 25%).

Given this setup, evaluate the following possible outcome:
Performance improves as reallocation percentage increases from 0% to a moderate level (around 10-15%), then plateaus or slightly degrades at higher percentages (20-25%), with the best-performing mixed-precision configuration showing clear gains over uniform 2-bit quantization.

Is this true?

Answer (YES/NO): NO